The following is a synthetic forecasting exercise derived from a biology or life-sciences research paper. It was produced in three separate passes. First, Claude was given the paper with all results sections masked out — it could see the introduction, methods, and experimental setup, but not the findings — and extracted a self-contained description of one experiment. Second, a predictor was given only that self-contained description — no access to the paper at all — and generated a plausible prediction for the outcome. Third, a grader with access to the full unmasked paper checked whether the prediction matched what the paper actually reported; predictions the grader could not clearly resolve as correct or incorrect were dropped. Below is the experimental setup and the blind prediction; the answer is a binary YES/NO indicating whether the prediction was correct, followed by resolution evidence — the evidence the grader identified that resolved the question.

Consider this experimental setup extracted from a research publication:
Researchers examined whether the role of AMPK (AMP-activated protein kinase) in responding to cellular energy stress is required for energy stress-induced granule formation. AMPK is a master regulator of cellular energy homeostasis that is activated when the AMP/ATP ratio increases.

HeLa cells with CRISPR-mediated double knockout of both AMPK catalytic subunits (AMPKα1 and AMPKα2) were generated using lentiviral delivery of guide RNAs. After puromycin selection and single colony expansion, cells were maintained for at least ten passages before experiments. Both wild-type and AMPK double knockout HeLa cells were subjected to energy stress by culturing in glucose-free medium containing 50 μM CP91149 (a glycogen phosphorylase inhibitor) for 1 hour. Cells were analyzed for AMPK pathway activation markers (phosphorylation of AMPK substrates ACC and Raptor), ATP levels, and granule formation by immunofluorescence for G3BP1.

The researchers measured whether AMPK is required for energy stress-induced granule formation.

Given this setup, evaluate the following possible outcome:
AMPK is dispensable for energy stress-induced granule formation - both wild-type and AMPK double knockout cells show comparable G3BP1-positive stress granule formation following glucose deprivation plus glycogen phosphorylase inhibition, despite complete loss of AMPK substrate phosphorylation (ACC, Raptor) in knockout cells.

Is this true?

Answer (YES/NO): YES